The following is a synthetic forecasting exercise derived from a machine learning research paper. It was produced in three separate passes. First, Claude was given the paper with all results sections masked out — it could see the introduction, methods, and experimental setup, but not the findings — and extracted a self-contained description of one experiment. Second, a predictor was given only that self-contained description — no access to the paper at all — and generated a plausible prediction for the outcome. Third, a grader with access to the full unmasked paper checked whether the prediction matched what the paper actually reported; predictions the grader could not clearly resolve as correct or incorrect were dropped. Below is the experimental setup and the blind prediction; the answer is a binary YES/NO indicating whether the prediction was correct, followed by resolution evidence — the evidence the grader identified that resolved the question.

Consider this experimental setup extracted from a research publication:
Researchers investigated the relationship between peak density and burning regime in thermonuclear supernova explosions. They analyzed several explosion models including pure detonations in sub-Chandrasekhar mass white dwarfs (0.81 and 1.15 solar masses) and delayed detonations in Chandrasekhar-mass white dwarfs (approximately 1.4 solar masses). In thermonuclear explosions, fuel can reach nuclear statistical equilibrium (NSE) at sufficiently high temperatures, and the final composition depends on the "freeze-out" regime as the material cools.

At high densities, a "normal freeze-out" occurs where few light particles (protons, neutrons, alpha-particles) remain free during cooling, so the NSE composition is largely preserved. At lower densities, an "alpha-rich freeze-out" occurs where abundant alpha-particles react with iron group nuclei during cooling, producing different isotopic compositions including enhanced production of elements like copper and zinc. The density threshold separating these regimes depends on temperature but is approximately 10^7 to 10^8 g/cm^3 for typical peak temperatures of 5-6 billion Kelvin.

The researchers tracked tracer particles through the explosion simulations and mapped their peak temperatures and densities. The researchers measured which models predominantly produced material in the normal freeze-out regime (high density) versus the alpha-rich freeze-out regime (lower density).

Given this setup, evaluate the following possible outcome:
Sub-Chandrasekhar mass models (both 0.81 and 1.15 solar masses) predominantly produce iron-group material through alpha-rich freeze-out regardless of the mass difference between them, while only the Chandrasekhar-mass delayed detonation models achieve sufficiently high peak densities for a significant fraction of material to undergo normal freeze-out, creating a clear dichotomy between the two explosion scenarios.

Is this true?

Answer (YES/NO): NO